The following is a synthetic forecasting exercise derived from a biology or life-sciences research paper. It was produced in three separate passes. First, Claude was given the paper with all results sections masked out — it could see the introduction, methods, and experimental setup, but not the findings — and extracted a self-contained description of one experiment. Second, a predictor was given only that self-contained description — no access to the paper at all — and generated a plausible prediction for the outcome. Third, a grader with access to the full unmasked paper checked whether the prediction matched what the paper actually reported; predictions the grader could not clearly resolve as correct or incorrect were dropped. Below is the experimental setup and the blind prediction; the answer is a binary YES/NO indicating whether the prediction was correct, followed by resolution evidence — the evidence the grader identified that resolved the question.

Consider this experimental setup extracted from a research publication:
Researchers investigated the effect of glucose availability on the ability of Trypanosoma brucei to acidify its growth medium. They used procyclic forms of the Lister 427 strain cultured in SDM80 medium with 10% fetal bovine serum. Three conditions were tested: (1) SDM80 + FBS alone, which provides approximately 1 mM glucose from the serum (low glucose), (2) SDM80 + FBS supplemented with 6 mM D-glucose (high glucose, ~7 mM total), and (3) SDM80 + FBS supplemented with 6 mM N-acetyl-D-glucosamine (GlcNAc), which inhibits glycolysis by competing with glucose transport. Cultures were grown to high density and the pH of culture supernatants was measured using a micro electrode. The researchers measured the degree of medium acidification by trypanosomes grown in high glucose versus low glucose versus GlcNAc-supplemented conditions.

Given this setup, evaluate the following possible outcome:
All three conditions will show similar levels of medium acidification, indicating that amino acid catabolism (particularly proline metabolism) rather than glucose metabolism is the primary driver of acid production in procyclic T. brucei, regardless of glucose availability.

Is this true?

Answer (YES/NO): NO